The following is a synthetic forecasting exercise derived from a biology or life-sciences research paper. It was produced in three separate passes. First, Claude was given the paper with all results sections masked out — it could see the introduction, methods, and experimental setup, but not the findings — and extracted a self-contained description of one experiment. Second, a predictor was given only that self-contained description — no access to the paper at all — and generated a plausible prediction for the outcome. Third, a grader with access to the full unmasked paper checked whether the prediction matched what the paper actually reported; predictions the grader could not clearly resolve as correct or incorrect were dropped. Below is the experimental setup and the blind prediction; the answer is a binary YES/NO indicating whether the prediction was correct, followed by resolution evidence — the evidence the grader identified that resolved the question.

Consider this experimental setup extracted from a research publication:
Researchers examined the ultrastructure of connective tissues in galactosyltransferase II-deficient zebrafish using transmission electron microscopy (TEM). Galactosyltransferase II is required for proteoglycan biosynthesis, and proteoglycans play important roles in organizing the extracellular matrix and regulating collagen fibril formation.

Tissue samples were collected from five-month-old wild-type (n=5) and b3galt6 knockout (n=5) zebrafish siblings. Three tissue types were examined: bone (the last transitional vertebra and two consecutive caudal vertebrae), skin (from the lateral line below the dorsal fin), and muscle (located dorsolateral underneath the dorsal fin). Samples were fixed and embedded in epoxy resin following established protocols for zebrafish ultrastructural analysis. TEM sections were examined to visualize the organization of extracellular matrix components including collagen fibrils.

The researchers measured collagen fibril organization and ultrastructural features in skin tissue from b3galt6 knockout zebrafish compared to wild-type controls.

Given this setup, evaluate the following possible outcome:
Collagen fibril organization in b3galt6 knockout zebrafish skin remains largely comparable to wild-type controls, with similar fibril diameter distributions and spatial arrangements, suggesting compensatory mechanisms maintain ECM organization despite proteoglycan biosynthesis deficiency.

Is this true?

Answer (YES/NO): NO